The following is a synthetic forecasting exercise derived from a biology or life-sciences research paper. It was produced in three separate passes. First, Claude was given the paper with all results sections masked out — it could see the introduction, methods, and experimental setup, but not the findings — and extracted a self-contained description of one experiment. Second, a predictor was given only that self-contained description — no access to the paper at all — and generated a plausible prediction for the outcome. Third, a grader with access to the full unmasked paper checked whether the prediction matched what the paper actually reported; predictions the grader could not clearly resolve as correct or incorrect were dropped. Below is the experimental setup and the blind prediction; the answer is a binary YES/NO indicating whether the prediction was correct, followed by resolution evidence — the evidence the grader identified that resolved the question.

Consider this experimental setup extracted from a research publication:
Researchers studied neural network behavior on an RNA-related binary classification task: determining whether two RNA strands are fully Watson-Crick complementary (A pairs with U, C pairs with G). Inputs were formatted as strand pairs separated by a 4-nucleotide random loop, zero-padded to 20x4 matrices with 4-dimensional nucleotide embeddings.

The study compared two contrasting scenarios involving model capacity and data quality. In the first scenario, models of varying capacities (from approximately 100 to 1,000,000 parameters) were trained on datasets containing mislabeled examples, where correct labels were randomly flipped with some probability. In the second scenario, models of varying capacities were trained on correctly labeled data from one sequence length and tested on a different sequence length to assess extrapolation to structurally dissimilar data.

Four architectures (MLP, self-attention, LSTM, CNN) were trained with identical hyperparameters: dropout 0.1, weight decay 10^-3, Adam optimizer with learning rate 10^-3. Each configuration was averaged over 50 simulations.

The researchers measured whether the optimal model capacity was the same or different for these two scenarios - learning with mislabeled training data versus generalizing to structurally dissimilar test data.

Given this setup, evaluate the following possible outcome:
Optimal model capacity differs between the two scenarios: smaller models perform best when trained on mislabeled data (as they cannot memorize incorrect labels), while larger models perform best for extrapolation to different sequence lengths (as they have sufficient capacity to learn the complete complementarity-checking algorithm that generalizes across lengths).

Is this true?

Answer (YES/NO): YES